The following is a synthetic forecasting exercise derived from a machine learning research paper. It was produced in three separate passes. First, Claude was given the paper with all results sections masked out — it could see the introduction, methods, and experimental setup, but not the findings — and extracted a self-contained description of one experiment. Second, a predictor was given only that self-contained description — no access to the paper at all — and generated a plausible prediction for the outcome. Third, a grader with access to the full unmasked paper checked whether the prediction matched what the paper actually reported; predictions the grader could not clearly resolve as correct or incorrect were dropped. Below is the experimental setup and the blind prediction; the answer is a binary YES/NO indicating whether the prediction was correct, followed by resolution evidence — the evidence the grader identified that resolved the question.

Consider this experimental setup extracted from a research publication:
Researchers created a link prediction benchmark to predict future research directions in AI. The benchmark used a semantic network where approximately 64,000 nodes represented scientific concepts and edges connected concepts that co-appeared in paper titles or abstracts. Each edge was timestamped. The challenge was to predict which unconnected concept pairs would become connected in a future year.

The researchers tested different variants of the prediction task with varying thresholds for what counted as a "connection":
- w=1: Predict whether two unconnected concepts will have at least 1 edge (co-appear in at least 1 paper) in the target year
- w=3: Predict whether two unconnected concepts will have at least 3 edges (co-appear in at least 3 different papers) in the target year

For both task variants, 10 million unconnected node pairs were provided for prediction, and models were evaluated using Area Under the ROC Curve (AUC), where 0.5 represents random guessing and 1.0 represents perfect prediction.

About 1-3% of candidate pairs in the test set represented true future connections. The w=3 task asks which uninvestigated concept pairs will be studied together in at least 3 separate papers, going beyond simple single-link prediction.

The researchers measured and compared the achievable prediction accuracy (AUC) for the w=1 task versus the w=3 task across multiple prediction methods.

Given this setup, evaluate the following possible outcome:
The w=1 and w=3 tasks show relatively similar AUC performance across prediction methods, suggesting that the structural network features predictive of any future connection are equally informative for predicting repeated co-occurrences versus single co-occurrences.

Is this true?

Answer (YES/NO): NO